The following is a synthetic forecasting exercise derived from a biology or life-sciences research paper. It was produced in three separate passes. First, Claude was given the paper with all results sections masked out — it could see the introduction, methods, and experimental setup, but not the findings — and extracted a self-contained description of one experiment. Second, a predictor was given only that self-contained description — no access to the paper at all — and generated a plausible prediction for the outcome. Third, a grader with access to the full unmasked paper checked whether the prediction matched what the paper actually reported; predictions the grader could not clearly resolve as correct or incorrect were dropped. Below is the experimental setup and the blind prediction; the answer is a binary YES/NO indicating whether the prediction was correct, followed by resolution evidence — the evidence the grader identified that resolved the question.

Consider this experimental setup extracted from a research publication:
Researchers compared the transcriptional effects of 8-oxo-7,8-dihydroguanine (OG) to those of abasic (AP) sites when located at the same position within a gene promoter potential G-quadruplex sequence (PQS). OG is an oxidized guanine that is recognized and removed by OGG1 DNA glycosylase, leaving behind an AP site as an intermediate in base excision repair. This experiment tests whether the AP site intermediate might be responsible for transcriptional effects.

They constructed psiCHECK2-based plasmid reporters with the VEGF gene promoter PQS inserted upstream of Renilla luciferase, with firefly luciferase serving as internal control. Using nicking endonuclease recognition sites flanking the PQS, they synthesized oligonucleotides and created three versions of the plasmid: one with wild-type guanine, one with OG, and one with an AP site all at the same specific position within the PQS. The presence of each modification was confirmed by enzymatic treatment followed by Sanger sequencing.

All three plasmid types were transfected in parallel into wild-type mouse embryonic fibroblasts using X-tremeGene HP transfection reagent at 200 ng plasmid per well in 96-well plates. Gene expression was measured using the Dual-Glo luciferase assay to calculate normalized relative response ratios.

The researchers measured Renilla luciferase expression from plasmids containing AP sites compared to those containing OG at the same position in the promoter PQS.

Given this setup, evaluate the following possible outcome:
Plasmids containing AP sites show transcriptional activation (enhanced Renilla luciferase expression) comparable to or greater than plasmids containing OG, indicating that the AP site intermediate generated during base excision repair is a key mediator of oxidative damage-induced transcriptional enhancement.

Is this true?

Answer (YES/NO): YES